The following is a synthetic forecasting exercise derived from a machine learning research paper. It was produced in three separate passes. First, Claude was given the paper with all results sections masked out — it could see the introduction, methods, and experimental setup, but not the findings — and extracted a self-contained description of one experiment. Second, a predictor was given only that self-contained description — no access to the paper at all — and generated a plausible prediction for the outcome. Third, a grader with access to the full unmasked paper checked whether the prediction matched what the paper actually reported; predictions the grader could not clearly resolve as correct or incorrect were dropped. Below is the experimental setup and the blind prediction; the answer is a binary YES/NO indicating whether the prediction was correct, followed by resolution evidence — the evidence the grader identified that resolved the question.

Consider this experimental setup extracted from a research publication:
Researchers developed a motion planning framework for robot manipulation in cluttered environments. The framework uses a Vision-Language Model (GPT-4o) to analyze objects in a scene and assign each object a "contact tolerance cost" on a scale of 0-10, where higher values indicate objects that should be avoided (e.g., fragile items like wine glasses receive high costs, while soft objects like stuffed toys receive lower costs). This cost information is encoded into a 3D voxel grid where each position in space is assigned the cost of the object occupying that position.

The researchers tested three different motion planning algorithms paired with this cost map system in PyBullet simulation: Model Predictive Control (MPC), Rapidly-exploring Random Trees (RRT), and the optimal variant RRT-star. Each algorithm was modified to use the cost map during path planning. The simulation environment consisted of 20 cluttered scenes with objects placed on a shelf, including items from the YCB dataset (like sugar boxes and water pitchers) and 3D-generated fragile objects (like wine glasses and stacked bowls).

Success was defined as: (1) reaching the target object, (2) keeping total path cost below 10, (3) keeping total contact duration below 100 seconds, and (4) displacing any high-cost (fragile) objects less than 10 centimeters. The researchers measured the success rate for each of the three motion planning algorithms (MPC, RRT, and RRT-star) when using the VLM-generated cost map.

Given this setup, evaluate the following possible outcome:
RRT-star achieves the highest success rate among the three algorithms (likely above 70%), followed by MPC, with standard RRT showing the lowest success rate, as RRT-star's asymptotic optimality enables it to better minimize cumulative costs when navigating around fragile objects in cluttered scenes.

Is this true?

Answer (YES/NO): NO